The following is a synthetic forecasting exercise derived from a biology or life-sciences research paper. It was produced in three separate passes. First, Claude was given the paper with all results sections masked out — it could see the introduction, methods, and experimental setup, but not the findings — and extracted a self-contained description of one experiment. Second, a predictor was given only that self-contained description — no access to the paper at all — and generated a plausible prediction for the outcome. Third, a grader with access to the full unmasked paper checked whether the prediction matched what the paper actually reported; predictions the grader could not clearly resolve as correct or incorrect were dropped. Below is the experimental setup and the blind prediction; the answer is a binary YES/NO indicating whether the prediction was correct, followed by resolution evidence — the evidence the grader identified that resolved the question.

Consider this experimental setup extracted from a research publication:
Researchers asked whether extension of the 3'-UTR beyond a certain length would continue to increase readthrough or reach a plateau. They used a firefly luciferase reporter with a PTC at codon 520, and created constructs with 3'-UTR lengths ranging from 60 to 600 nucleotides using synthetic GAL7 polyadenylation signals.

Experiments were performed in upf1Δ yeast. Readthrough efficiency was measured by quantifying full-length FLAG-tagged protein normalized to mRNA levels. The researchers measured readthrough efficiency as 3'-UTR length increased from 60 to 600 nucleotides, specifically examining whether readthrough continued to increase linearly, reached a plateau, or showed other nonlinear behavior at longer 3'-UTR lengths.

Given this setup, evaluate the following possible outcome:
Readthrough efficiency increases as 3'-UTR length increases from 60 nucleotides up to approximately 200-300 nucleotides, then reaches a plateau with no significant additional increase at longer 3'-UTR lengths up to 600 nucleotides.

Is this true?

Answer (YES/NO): NO